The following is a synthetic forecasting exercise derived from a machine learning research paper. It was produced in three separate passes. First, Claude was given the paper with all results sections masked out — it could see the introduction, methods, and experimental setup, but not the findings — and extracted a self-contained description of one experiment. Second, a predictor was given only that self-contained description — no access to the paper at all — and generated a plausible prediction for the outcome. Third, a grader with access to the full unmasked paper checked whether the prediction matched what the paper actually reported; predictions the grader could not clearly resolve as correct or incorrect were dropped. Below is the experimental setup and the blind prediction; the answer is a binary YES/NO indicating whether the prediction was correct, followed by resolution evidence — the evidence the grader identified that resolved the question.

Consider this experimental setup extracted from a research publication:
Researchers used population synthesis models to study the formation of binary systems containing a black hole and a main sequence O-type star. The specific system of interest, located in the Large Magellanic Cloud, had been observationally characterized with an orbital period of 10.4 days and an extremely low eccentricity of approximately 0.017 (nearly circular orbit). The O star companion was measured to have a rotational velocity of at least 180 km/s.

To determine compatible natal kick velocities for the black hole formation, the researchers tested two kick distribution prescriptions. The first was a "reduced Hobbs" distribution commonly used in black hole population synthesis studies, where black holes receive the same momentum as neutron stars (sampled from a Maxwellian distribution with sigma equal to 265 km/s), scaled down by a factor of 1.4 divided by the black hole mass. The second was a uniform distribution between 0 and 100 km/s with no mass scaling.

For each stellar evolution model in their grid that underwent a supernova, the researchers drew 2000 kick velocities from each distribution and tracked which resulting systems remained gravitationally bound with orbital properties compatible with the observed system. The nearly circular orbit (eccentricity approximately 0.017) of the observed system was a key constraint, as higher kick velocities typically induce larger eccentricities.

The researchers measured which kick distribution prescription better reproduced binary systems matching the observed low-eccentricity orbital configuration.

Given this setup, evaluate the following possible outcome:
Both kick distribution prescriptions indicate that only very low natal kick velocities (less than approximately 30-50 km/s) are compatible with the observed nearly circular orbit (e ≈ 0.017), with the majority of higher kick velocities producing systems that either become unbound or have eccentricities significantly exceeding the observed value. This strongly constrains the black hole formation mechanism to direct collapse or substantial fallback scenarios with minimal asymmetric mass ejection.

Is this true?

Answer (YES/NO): YES